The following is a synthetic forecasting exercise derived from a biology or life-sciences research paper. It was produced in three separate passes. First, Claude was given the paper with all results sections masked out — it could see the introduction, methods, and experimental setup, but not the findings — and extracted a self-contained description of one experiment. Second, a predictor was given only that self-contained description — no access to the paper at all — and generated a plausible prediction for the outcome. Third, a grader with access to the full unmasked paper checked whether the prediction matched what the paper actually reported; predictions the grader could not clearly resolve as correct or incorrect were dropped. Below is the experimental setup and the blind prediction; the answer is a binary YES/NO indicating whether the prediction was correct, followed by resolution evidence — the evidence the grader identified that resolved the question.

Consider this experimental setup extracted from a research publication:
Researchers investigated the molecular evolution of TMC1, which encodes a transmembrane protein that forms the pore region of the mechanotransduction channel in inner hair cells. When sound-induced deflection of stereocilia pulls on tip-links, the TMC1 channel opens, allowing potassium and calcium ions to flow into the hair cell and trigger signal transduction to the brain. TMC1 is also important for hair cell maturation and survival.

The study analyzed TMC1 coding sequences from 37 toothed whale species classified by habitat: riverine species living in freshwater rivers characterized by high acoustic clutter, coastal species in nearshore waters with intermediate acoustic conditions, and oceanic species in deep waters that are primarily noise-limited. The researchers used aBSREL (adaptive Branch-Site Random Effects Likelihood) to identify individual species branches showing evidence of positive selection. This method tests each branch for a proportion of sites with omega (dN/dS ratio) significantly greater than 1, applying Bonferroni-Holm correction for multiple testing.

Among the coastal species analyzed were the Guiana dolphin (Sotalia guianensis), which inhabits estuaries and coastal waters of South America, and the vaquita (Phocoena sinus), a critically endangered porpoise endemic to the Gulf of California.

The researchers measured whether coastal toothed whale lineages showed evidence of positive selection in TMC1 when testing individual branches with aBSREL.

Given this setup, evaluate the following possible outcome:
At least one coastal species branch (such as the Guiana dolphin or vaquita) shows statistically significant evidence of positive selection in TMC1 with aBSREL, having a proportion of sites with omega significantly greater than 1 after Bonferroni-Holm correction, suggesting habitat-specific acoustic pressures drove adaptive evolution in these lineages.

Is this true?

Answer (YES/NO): YES